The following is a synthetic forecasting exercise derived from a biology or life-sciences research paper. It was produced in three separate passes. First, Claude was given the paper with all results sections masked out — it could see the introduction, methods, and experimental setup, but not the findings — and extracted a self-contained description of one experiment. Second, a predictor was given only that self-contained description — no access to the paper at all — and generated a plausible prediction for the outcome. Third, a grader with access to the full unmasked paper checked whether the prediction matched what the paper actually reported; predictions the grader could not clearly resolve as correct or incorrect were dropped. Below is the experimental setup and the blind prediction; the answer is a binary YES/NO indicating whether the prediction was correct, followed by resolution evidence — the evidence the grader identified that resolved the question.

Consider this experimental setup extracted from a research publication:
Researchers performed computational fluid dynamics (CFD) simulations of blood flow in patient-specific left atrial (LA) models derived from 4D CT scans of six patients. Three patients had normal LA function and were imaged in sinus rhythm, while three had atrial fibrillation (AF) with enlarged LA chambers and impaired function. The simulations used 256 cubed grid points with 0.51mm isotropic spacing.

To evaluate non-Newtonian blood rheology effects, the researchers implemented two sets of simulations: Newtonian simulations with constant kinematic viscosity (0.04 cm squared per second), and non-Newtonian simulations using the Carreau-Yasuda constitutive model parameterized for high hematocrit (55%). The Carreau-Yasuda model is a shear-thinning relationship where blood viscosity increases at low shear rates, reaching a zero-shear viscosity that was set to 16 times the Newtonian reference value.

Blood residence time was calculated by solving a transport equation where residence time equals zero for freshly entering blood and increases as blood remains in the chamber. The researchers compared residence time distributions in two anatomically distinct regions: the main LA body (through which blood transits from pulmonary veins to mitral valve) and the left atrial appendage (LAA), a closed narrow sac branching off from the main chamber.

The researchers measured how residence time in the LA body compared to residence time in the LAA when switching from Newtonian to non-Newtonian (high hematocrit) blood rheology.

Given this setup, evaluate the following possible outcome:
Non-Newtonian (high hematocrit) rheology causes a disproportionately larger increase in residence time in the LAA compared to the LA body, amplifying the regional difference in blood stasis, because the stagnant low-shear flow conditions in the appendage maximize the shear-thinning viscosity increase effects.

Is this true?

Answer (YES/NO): YES